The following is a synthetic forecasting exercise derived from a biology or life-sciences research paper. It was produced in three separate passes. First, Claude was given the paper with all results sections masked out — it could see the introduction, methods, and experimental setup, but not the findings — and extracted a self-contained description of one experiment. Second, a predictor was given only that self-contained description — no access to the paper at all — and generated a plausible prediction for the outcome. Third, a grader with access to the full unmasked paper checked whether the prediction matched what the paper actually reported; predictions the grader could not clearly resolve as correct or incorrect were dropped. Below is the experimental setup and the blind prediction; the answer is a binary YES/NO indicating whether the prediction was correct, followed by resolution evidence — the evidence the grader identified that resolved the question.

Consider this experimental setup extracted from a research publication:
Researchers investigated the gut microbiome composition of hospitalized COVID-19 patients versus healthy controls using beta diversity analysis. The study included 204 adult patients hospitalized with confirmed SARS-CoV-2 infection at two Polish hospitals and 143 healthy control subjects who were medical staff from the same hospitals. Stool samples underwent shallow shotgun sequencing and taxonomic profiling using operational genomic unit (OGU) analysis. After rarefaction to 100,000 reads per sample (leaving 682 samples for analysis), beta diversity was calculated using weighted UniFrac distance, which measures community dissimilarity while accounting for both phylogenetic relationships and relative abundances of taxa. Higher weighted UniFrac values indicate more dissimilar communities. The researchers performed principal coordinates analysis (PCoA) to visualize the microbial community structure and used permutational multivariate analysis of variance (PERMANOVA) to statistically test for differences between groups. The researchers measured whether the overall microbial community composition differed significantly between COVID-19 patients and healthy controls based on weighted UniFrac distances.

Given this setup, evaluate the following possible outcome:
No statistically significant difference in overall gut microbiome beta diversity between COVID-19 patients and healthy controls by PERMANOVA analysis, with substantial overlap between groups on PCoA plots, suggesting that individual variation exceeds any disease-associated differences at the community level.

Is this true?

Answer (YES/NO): NO